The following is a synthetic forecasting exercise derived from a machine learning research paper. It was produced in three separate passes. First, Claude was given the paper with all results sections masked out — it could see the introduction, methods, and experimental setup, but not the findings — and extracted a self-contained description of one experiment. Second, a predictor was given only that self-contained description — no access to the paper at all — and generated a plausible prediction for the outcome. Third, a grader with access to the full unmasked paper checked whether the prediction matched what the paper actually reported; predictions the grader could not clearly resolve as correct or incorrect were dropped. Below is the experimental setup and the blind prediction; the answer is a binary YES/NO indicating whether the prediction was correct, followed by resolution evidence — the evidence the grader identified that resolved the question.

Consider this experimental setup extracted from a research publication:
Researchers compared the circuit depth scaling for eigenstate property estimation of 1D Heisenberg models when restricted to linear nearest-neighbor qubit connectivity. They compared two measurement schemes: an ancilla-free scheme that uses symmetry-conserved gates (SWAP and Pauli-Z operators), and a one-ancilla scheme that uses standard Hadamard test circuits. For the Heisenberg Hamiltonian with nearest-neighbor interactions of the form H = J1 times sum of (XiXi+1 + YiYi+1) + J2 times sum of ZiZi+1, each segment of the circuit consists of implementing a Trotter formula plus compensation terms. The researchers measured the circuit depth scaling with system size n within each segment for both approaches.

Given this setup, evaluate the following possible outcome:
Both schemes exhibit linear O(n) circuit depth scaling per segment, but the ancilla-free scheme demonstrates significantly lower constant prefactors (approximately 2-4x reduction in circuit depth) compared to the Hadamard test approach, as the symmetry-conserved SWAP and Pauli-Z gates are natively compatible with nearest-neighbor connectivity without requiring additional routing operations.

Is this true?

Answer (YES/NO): NO